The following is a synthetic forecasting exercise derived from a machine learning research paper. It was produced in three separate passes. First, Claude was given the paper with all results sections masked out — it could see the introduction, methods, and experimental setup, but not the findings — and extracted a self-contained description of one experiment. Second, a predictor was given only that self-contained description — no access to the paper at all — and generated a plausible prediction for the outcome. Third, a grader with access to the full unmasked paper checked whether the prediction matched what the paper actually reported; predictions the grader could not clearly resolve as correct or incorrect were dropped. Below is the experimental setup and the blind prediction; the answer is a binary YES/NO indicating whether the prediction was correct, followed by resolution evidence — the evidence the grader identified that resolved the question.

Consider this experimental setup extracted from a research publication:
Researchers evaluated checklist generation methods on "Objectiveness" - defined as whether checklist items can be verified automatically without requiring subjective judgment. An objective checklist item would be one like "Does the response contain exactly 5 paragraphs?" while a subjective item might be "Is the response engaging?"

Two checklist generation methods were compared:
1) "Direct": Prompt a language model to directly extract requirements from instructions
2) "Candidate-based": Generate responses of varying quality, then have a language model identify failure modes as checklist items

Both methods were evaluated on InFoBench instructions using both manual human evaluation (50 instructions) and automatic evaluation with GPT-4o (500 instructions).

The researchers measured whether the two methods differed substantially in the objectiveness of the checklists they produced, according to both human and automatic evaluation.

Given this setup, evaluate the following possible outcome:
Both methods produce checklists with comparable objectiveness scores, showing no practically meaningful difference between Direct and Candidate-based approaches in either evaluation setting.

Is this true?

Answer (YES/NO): NO